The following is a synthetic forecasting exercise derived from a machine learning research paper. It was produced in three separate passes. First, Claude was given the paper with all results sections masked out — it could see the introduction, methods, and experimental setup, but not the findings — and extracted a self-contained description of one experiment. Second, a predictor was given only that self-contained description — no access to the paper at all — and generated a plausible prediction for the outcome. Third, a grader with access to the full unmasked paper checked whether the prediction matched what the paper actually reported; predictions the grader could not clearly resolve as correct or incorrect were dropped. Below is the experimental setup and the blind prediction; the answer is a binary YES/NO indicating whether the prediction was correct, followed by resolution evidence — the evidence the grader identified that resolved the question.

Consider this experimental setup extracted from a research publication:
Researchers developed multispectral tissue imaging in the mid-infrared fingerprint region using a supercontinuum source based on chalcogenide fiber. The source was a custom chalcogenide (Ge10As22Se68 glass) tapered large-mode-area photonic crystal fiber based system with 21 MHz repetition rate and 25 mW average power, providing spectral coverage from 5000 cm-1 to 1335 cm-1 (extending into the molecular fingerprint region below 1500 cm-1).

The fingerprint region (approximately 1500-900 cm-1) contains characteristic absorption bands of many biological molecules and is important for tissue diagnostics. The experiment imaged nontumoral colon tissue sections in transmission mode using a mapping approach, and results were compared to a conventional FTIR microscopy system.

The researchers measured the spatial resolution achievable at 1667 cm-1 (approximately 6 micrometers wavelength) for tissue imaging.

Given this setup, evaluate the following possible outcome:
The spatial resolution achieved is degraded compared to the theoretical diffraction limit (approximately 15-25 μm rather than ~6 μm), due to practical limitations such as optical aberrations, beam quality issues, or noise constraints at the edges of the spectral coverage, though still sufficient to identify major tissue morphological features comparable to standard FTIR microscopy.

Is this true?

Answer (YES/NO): NO